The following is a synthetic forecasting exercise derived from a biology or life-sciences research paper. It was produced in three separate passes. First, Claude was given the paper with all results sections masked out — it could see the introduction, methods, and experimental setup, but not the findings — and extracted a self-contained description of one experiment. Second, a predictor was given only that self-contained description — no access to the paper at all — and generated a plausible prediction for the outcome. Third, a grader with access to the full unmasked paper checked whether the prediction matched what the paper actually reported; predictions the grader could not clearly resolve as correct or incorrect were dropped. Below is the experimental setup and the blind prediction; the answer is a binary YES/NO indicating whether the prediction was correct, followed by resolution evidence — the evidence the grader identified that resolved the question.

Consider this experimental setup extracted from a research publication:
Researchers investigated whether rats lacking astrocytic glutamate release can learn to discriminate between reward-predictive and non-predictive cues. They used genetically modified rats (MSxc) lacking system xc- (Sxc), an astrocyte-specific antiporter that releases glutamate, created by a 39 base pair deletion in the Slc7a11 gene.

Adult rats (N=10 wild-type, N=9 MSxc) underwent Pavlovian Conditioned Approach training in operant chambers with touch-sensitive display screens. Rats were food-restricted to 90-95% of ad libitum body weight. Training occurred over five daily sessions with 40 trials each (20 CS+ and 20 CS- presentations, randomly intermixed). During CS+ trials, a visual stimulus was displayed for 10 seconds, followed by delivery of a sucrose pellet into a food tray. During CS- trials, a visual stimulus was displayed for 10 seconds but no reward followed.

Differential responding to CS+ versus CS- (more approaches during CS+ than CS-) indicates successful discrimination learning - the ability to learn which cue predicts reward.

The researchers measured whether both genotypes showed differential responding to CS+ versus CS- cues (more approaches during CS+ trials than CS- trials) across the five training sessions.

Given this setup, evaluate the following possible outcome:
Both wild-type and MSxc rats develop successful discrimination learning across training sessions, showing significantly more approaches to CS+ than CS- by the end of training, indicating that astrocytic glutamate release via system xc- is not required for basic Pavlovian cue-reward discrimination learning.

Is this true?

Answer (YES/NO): YES